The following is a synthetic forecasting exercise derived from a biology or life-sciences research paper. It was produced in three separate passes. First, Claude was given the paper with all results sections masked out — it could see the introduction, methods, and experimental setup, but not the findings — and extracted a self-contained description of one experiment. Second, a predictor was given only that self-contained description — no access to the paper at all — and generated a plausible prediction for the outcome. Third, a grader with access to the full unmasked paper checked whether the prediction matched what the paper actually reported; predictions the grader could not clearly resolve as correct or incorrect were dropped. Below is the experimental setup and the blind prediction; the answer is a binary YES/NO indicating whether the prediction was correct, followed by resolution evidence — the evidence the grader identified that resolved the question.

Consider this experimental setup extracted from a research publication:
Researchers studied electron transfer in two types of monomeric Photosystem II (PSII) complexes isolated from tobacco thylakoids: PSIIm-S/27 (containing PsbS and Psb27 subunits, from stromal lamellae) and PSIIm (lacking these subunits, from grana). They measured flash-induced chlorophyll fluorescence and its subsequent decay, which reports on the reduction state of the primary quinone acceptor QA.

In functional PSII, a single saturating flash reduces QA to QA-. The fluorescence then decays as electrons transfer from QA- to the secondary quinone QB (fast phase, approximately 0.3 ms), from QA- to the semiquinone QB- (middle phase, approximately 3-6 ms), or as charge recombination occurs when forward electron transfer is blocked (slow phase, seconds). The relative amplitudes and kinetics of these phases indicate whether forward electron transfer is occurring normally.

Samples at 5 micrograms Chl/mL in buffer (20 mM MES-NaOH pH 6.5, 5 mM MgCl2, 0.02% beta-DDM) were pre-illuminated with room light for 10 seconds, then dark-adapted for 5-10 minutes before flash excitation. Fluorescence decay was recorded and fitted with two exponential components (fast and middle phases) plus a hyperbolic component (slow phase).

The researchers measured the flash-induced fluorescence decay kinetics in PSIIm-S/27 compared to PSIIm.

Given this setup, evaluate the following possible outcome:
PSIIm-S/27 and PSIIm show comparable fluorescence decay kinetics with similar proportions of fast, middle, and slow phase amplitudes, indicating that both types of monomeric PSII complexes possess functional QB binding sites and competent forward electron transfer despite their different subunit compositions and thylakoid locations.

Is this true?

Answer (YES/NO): NO